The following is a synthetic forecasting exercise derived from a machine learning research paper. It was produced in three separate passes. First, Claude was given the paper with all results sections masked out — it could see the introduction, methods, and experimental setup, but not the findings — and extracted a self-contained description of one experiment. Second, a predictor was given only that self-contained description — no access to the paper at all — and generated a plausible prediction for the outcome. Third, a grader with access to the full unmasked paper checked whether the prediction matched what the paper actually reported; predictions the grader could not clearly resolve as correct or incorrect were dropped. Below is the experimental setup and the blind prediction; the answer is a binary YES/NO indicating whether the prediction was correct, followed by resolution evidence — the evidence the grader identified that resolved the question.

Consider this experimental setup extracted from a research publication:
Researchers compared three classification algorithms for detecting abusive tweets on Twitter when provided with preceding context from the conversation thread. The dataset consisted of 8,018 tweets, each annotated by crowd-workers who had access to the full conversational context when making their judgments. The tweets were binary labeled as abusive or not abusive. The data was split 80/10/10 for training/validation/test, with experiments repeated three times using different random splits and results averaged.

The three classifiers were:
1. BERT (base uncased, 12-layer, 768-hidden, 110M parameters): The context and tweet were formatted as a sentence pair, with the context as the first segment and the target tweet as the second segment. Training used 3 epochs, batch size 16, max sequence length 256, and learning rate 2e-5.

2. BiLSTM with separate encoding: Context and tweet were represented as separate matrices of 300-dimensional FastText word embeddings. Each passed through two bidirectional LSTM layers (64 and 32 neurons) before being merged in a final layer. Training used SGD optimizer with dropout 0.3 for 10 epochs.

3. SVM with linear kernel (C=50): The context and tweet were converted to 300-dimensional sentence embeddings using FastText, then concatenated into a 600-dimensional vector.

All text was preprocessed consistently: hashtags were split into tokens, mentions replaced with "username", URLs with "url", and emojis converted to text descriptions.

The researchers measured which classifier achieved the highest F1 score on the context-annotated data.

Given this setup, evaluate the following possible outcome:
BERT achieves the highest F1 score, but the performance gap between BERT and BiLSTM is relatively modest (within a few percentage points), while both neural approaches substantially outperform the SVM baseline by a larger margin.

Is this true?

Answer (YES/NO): NO